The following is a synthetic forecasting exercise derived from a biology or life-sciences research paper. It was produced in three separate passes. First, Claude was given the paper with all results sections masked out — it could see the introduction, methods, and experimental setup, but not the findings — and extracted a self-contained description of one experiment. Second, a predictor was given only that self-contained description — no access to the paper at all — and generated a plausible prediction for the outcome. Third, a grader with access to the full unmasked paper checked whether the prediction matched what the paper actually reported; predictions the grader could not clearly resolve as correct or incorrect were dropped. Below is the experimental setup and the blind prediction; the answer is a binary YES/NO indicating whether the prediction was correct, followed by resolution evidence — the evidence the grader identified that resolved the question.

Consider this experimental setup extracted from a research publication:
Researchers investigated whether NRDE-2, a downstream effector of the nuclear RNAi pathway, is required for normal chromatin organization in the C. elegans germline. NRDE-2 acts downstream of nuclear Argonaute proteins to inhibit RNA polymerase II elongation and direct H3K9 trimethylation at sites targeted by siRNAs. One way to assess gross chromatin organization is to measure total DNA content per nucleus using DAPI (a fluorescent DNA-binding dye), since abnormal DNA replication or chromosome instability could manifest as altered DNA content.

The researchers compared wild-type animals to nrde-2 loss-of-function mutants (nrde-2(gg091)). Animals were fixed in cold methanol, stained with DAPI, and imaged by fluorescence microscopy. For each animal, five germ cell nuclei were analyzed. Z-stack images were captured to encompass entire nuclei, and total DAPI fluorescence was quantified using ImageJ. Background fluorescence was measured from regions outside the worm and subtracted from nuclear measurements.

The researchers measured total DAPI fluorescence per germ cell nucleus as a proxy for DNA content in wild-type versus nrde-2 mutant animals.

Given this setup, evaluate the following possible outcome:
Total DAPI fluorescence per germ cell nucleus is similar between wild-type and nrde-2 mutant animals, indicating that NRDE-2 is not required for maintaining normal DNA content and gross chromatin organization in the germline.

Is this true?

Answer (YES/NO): NO